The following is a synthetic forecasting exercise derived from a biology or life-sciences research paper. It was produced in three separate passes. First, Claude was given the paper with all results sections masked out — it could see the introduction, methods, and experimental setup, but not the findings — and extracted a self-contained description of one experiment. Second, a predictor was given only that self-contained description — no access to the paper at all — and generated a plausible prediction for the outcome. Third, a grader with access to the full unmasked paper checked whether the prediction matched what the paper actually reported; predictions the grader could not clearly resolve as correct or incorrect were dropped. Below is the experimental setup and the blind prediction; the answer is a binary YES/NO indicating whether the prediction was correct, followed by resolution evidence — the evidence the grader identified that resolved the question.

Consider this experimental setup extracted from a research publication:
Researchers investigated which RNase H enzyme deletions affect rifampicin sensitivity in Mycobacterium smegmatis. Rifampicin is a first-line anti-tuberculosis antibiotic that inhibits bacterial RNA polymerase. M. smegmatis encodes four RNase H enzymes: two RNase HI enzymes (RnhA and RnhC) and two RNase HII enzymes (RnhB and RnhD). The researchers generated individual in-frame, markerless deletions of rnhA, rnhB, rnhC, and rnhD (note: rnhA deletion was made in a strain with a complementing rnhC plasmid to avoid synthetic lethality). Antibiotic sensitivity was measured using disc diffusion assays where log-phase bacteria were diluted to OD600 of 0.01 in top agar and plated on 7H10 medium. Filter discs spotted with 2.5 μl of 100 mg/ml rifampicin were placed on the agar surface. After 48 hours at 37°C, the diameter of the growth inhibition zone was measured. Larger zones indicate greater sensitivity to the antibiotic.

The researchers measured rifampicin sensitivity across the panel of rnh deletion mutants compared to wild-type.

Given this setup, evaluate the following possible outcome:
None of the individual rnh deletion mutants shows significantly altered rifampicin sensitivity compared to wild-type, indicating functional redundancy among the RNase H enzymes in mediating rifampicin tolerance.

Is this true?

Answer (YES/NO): NO